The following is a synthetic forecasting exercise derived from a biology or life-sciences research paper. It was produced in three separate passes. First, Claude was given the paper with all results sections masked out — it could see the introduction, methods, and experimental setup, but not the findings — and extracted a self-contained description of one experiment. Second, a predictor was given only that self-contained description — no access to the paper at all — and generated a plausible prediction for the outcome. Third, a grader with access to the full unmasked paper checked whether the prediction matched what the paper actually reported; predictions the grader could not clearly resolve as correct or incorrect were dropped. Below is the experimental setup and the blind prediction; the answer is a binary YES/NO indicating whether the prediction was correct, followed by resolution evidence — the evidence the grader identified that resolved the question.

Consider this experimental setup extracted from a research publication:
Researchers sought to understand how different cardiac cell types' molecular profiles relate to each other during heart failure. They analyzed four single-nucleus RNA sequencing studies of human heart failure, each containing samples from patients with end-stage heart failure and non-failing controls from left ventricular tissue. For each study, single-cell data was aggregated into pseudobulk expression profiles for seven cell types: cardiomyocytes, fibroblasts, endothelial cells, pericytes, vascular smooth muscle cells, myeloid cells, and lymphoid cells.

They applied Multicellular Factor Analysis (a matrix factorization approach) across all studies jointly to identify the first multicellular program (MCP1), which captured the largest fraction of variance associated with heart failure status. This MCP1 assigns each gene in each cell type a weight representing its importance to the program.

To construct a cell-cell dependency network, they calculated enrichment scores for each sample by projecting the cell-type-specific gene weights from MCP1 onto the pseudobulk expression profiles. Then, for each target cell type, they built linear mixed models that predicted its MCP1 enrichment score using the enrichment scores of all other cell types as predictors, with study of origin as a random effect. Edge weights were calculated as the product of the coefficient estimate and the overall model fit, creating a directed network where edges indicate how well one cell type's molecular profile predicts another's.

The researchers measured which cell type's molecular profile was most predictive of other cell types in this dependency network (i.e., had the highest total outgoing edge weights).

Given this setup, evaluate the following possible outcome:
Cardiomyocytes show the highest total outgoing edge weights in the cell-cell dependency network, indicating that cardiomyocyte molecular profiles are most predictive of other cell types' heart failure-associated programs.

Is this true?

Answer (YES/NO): NO